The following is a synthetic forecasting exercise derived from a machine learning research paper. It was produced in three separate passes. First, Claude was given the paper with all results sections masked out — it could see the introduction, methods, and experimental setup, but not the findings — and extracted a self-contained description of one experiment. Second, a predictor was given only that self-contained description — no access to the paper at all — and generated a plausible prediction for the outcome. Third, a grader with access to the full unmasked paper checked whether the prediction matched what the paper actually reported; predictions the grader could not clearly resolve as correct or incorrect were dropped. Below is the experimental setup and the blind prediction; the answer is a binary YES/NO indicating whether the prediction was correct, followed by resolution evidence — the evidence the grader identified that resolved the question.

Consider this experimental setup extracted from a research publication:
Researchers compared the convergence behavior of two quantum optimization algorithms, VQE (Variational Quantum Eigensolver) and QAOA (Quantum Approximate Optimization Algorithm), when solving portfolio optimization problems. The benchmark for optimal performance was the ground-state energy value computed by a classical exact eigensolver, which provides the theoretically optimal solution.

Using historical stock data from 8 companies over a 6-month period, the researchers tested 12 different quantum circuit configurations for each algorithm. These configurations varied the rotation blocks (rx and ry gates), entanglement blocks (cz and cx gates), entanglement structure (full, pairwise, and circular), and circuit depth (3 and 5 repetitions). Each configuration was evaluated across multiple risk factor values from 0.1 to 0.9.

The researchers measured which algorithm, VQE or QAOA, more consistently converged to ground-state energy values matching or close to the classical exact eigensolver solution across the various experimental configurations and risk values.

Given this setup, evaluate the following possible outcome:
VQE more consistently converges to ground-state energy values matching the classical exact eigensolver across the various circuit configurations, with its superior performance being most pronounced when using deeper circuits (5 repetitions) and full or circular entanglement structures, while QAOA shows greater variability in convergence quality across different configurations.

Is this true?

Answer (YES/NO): NO